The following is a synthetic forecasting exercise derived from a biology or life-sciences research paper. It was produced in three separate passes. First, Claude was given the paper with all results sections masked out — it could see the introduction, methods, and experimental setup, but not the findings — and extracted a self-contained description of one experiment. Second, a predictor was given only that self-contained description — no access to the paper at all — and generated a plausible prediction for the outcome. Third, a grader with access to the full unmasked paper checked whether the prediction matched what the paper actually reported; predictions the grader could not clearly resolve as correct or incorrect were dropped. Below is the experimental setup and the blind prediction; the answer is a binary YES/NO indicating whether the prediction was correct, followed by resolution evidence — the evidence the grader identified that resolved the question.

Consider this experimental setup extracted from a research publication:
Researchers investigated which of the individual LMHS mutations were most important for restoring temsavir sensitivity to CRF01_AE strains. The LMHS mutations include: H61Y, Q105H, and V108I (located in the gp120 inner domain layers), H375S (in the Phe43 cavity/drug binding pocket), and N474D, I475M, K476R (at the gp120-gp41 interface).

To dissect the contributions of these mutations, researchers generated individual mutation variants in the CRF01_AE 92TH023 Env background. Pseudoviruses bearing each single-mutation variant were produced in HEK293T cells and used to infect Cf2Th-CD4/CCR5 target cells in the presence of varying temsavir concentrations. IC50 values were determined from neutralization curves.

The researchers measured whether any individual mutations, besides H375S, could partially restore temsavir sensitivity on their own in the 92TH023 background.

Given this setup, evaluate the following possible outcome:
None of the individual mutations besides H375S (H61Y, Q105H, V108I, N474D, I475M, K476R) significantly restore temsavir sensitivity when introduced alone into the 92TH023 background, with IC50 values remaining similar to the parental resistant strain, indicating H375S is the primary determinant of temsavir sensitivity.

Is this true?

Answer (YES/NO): NO